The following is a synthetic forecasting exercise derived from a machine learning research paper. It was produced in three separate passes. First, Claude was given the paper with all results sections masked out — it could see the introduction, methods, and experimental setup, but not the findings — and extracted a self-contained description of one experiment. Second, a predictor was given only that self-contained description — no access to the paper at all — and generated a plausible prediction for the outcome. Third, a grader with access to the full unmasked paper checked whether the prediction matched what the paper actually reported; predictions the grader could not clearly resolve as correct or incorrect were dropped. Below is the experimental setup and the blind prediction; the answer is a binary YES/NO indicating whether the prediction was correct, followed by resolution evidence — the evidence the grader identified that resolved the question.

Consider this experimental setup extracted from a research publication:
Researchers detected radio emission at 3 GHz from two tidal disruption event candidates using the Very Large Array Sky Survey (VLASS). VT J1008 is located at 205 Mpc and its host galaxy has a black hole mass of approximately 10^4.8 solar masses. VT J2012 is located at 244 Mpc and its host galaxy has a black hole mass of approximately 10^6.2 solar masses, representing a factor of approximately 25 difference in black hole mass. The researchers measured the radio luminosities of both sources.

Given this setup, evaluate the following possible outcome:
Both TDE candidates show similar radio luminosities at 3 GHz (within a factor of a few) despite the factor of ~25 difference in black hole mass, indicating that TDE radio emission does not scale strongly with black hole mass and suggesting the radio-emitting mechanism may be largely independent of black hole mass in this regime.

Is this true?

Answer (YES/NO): YES